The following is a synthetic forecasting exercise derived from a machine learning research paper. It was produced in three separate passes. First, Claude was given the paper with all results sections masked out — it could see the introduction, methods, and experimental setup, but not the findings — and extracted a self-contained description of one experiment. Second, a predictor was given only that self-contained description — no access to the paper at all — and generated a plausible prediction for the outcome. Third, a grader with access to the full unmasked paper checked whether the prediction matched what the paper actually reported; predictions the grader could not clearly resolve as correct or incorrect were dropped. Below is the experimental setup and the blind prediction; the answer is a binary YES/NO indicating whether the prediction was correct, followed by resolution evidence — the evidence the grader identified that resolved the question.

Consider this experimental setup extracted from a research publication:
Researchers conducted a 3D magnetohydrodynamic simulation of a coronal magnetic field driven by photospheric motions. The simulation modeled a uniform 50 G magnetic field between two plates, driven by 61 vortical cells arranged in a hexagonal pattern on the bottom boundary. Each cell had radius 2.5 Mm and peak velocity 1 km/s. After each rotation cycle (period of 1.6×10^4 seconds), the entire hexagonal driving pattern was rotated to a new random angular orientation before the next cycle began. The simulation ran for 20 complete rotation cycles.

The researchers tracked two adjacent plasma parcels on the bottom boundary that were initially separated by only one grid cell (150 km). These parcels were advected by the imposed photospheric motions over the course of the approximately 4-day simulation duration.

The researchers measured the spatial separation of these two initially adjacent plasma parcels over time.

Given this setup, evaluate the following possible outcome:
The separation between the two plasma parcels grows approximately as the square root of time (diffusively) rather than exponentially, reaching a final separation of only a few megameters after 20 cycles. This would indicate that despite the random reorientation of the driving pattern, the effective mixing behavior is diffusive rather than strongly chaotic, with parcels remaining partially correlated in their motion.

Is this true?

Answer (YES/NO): NO